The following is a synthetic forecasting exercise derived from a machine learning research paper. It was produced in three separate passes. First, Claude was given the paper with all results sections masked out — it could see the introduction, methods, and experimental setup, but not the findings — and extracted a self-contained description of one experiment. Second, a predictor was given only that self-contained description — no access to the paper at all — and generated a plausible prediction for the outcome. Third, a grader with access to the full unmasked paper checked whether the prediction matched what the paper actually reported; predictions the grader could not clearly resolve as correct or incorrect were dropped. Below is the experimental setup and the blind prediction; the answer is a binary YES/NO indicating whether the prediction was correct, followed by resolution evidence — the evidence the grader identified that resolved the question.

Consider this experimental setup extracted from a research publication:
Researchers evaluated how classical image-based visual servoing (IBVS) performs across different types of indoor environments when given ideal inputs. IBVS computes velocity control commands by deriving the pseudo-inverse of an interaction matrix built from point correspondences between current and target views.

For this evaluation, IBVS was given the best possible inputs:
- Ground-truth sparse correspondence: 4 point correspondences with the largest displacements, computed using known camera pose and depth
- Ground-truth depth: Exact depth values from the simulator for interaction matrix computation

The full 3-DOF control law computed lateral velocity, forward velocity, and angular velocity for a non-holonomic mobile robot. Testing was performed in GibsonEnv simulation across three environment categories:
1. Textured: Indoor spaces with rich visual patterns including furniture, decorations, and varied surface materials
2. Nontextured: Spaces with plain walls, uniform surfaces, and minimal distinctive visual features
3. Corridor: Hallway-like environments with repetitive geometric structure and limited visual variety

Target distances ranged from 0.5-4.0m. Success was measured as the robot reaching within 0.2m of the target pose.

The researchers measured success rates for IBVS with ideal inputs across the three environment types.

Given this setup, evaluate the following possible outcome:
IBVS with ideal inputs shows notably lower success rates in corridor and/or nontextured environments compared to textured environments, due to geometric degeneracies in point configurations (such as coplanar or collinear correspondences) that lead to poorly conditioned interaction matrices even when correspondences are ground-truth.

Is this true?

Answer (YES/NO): NO